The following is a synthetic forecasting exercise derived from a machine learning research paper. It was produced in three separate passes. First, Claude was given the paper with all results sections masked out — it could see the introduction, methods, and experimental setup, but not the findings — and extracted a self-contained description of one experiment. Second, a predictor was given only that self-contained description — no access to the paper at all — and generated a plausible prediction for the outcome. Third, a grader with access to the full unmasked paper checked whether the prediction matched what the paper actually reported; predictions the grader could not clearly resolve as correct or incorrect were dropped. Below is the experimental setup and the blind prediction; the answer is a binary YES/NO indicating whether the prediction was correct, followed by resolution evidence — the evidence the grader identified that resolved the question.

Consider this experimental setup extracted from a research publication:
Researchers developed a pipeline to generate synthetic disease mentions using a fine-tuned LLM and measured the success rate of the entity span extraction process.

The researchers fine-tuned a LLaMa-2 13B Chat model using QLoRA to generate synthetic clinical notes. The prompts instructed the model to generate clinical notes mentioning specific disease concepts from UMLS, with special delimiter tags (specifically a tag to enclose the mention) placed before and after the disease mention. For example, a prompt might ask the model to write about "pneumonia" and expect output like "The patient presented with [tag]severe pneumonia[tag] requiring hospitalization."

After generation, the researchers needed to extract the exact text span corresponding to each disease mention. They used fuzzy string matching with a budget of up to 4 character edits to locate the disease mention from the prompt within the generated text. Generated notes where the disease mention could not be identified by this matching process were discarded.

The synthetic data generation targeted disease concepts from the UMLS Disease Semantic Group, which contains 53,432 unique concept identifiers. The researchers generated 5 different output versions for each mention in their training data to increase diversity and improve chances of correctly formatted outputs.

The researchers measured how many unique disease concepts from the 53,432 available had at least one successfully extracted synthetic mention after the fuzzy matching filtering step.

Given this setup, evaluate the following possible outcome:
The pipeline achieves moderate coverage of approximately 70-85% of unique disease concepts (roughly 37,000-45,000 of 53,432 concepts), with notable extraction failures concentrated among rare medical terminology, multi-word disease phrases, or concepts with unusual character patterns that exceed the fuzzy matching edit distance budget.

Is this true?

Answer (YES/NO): NO